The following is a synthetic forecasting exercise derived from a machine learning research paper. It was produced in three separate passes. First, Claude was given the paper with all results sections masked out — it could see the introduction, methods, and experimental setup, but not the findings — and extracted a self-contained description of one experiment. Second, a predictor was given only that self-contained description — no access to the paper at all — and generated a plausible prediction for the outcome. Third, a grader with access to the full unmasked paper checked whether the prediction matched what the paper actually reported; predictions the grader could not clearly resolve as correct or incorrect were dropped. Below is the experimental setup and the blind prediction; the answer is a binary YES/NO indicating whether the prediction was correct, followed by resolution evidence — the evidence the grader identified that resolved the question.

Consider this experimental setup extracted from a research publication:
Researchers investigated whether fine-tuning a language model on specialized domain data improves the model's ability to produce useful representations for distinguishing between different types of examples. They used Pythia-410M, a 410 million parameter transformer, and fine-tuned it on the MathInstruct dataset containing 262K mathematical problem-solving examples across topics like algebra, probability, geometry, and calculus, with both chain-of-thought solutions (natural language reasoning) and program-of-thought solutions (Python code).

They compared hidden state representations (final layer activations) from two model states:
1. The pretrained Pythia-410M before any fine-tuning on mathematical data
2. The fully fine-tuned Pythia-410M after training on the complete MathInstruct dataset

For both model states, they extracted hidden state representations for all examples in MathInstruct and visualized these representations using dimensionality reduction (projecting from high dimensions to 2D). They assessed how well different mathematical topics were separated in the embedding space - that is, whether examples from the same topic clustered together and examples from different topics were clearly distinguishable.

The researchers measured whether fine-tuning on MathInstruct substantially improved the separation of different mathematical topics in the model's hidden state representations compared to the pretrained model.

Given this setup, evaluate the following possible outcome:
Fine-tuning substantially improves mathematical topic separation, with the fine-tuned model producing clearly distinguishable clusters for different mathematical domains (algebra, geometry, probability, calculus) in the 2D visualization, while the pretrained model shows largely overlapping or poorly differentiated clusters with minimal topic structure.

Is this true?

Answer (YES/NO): NO